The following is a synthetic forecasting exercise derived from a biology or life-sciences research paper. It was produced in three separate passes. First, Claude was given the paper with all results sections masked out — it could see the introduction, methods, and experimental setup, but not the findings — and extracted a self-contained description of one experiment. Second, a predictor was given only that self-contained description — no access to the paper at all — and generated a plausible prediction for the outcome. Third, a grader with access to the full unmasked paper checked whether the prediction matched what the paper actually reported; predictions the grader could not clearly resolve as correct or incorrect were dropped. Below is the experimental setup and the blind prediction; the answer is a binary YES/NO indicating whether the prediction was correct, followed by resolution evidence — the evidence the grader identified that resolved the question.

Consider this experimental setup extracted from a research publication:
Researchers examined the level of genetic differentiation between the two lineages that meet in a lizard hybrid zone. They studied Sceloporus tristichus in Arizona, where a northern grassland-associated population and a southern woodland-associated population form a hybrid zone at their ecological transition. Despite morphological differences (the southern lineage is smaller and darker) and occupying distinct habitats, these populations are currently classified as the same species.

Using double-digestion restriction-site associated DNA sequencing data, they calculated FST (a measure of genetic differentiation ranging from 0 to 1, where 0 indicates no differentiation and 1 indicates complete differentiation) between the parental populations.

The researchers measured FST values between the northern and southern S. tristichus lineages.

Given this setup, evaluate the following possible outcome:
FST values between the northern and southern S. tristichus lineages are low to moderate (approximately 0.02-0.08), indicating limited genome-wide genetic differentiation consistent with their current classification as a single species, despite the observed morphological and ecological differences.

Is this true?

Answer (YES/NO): NO